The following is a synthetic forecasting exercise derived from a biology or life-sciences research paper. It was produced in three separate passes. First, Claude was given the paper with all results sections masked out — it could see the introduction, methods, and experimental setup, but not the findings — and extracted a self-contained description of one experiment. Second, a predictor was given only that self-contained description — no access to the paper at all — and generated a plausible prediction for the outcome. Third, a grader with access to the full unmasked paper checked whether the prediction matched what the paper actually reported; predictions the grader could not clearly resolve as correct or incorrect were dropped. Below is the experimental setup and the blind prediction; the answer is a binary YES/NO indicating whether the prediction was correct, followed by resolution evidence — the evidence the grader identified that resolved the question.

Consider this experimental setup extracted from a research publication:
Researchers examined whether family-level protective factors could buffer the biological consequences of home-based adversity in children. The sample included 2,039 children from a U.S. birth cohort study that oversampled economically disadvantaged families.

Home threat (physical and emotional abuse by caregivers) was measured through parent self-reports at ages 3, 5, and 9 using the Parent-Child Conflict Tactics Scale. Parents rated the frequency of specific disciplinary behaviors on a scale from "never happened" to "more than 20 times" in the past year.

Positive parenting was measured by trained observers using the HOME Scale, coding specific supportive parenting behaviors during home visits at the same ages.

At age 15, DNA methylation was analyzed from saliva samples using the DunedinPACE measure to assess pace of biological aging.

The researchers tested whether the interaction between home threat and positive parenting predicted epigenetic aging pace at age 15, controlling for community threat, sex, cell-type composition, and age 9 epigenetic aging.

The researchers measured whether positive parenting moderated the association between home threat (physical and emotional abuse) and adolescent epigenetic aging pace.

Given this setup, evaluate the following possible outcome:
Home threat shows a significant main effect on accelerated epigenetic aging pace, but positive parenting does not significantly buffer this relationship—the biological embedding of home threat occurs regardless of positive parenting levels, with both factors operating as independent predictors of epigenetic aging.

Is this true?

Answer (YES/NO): NO